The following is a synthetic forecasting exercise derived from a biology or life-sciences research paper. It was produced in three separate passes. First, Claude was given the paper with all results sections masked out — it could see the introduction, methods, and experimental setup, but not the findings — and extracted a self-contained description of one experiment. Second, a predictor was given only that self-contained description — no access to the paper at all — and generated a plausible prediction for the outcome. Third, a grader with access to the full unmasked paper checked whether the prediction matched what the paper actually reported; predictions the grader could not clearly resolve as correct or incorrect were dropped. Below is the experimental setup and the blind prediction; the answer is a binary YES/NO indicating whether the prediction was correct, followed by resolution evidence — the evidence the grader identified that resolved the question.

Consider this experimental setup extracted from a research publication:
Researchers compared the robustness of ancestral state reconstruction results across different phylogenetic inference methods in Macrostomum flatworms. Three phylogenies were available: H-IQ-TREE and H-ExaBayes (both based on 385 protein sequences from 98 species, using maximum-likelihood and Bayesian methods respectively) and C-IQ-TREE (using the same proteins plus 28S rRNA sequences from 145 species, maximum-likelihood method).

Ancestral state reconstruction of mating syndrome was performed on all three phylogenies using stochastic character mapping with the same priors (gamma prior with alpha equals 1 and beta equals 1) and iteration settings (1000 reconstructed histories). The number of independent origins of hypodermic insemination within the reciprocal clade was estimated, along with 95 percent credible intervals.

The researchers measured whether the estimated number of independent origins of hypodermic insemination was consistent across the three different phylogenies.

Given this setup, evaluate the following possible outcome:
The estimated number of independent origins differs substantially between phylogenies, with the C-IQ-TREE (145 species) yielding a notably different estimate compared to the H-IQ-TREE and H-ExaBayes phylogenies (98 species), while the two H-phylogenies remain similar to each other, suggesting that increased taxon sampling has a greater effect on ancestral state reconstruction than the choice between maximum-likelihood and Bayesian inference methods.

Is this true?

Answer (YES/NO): NO